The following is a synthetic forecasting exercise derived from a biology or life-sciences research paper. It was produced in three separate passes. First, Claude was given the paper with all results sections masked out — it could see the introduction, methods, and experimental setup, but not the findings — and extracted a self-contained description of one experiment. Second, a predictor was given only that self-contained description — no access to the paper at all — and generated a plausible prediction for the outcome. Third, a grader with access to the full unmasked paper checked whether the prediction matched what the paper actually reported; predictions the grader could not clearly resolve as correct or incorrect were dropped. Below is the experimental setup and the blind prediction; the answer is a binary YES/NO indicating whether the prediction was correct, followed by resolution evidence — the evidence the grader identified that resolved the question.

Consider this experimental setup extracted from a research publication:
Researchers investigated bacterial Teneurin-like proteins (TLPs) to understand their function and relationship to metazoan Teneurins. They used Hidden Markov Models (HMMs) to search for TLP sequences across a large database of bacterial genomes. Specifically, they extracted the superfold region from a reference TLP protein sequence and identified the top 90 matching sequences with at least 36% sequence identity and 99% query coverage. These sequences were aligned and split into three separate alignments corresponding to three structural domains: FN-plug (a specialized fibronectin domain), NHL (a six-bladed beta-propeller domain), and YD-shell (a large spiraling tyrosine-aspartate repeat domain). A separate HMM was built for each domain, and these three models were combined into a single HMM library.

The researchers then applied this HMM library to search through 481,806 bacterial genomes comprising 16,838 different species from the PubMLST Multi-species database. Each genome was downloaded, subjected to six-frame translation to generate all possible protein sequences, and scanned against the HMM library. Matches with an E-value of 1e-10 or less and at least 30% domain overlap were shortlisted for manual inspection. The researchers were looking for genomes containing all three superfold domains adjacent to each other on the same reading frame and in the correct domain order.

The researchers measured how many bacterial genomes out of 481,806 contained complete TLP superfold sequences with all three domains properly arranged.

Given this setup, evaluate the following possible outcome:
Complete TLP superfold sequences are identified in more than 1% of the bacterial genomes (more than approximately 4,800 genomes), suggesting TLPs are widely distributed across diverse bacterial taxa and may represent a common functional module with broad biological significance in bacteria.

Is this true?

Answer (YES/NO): NO